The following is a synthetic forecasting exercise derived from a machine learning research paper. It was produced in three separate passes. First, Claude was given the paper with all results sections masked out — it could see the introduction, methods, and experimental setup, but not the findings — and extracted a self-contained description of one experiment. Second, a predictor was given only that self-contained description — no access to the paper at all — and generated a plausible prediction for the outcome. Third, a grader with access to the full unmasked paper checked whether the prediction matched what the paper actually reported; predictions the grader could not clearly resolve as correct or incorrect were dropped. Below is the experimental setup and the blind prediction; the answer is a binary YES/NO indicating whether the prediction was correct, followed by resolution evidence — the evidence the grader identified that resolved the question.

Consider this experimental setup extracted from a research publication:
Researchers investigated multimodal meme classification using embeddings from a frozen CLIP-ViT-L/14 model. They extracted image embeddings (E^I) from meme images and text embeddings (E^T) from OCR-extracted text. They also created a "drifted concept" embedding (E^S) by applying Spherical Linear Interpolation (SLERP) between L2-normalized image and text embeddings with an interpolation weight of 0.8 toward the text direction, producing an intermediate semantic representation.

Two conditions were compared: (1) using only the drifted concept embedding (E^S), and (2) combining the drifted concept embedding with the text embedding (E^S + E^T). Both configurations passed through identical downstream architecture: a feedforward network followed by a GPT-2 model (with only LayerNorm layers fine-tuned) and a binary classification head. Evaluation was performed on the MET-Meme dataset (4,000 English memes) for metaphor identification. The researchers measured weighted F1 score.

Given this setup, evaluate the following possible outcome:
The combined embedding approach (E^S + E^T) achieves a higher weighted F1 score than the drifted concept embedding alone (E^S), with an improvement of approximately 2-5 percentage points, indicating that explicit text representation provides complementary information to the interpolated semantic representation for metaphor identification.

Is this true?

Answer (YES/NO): NO